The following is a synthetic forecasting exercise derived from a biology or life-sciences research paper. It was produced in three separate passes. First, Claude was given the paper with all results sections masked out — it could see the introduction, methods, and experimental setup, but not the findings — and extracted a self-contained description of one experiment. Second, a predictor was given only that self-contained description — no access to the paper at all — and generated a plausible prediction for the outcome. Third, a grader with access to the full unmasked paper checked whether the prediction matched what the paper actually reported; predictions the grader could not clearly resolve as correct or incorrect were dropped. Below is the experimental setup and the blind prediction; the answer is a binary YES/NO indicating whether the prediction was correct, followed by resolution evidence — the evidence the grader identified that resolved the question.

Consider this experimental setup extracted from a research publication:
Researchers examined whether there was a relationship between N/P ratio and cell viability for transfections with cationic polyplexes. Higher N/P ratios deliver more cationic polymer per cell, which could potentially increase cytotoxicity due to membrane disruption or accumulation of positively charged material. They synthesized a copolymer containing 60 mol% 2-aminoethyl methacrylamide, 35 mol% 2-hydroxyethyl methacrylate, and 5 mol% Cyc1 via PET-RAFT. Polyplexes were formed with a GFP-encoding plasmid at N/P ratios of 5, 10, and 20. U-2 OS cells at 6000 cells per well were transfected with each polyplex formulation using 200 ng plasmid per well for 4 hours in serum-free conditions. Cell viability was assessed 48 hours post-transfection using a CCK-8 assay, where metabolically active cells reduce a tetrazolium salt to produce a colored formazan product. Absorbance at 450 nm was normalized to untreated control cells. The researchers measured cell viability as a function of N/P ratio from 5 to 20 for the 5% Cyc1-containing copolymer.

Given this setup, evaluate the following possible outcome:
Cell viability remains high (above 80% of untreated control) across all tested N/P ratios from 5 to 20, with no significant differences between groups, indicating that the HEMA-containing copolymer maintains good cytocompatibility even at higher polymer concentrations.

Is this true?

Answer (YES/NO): NO